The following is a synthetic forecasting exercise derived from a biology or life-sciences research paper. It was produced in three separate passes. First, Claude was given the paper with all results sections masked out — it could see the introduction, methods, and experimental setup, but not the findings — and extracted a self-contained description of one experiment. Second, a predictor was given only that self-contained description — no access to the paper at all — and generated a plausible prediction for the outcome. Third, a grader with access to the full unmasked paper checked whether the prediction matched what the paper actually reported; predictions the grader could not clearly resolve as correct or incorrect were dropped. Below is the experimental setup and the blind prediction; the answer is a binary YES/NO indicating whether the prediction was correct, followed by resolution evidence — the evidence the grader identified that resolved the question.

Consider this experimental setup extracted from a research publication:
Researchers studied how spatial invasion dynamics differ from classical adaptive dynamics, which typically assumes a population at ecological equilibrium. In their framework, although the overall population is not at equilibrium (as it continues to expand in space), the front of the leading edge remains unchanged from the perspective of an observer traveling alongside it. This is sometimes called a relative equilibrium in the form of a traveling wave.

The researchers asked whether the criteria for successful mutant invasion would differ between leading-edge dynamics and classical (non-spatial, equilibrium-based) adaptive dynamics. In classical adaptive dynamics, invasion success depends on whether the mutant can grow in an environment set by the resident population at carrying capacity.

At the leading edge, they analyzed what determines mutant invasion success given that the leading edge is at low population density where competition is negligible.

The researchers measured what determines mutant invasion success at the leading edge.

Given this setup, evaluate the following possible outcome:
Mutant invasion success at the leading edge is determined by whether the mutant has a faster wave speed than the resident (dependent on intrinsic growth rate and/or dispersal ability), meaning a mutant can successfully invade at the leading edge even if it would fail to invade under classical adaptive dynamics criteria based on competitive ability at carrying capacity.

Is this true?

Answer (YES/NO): YES